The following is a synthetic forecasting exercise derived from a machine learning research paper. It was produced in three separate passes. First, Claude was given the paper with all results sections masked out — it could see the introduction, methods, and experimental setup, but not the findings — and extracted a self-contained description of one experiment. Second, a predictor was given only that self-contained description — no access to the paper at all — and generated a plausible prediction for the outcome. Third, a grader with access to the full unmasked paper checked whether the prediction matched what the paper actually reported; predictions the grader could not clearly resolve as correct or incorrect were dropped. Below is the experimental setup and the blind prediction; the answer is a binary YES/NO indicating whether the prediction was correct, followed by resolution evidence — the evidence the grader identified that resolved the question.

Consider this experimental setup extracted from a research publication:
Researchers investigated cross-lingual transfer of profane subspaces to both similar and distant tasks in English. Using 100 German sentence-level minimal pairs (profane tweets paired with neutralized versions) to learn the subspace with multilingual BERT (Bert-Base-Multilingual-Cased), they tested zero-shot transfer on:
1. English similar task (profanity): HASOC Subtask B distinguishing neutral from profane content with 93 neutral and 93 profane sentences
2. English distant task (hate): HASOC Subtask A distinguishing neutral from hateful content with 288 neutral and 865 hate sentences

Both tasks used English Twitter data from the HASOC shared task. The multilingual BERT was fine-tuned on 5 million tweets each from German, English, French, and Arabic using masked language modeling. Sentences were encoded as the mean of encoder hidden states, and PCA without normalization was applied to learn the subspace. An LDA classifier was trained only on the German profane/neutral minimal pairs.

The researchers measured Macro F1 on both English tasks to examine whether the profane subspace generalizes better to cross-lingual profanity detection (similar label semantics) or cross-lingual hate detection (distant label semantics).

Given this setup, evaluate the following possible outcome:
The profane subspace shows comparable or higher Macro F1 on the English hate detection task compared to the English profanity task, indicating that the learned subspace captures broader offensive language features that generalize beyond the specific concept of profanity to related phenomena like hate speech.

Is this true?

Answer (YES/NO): NO